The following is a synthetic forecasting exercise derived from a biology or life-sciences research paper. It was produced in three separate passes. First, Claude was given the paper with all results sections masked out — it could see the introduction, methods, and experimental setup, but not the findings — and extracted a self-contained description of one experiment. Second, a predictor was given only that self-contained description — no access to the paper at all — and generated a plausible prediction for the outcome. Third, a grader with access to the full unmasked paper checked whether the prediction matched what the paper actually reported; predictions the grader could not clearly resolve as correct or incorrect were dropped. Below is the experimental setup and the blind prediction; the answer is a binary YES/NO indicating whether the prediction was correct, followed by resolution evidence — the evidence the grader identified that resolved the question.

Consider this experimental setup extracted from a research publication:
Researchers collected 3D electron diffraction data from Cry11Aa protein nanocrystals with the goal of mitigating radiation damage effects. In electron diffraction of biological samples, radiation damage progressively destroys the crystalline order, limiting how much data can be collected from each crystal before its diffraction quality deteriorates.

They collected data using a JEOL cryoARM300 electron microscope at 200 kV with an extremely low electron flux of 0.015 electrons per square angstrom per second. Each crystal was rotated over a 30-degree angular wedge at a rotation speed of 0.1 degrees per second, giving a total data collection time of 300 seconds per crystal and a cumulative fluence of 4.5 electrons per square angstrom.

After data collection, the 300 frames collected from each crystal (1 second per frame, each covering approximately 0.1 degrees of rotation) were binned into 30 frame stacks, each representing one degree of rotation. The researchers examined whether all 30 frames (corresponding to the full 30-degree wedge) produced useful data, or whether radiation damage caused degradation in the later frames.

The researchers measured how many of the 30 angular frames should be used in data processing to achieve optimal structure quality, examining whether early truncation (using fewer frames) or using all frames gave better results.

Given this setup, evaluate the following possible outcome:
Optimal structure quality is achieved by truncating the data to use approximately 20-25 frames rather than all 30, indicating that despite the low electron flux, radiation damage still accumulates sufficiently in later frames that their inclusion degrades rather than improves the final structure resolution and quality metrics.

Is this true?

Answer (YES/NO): YES